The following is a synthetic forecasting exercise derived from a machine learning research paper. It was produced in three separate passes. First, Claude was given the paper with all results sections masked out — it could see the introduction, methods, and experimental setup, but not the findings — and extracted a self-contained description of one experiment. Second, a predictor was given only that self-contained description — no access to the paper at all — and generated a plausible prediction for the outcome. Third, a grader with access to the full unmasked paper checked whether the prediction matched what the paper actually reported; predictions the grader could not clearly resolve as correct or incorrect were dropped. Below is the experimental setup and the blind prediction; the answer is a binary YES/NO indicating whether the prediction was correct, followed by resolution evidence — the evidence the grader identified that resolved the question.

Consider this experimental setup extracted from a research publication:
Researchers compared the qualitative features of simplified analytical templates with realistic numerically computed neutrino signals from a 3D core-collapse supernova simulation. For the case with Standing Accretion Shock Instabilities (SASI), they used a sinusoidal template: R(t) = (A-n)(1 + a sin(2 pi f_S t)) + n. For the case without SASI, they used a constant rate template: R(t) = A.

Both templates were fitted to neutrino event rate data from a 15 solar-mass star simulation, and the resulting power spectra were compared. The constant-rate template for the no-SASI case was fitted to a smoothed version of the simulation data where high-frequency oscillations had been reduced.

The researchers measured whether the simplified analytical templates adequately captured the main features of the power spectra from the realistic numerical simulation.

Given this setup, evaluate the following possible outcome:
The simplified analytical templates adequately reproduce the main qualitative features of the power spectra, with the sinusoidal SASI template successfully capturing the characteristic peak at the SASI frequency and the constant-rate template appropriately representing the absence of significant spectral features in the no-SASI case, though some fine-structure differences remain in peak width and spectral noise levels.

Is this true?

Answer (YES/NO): NO